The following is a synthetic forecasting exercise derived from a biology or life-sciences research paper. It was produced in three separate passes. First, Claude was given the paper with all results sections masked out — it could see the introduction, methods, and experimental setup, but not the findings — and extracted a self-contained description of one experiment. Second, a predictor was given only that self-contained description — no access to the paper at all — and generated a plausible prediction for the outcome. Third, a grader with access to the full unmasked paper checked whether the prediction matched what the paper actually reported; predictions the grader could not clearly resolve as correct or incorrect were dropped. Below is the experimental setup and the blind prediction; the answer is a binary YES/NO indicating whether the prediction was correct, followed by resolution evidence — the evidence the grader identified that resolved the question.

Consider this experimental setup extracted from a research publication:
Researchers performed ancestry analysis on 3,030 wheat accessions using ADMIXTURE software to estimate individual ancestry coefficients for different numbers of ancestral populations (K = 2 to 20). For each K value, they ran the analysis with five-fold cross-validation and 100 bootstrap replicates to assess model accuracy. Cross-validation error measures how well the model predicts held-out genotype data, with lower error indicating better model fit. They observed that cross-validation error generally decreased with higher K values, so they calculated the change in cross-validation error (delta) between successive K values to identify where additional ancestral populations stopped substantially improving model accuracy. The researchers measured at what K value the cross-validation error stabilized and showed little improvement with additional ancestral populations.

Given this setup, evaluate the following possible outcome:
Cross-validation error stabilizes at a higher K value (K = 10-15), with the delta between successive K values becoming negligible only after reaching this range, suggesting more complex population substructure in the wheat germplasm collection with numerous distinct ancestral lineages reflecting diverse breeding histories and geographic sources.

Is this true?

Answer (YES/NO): YES